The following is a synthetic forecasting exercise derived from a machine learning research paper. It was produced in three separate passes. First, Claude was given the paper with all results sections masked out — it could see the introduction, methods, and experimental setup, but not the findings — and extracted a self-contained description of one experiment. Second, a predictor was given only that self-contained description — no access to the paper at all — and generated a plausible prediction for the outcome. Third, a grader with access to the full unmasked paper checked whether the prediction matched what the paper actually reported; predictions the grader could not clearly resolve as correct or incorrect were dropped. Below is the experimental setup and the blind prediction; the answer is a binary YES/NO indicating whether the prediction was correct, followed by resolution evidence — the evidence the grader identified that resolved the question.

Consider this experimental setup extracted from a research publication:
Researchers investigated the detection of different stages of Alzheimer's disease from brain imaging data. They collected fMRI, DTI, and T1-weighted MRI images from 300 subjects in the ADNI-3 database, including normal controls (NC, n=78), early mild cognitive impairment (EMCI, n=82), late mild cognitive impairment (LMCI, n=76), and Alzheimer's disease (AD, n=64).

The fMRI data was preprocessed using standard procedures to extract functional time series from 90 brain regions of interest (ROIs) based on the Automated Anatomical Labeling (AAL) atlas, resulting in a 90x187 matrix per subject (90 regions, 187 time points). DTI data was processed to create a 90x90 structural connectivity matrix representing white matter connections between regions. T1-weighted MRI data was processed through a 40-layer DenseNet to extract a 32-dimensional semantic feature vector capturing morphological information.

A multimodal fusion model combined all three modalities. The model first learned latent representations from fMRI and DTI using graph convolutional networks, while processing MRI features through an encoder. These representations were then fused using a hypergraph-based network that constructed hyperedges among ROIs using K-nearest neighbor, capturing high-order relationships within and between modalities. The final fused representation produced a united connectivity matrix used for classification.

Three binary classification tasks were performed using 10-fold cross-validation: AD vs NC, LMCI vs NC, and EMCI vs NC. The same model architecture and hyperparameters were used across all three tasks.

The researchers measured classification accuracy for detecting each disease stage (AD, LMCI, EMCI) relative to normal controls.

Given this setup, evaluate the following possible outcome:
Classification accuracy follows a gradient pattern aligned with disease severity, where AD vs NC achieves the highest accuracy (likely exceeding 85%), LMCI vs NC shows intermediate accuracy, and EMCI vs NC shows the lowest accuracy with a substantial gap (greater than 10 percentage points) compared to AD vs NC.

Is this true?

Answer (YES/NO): NO